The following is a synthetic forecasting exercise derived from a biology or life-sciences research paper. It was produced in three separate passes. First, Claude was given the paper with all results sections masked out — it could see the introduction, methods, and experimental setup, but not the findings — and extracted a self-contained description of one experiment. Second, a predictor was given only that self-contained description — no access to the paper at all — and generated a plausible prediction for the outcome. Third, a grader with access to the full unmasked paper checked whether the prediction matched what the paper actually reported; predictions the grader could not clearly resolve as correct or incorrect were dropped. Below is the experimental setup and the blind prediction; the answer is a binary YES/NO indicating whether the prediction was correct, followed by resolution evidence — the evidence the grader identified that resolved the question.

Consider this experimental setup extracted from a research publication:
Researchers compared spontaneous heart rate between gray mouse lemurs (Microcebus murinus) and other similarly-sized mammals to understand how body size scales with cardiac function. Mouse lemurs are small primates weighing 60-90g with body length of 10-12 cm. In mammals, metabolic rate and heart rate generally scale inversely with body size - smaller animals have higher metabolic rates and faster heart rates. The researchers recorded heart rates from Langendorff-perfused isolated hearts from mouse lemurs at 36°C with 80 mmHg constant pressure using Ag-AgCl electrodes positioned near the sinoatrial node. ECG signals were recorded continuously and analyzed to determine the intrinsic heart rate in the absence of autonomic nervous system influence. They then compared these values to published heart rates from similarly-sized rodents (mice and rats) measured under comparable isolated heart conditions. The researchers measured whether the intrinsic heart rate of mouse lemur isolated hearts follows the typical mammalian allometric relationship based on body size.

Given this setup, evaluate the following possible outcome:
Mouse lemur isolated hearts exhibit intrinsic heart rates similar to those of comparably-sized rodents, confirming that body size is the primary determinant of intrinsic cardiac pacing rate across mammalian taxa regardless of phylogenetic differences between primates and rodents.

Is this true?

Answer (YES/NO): YES